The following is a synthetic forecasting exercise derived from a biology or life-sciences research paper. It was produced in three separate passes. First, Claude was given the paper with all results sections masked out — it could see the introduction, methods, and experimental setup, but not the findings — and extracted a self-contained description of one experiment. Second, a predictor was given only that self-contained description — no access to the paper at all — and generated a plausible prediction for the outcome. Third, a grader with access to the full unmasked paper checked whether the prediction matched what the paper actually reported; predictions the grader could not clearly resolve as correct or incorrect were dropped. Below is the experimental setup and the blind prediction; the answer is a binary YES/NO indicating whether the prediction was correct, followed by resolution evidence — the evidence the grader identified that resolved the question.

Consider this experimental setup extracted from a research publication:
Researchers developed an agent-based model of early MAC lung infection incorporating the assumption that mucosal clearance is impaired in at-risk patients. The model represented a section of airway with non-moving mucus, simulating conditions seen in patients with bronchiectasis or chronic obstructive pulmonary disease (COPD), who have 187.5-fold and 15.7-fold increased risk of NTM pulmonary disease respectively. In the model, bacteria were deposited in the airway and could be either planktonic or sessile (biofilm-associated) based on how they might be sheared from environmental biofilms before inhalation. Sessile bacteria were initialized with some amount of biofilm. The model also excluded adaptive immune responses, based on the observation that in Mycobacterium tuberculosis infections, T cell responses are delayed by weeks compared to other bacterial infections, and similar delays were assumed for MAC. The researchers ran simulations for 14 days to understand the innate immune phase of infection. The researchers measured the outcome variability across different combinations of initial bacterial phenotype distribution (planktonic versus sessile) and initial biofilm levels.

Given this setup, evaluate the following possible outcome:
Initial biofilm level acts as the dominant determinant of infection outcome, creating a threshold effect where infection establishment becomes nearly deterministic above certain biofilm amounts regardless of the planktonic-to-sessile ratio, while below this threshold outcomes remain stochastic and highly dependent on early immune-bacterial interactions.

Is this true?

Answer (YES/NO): NO